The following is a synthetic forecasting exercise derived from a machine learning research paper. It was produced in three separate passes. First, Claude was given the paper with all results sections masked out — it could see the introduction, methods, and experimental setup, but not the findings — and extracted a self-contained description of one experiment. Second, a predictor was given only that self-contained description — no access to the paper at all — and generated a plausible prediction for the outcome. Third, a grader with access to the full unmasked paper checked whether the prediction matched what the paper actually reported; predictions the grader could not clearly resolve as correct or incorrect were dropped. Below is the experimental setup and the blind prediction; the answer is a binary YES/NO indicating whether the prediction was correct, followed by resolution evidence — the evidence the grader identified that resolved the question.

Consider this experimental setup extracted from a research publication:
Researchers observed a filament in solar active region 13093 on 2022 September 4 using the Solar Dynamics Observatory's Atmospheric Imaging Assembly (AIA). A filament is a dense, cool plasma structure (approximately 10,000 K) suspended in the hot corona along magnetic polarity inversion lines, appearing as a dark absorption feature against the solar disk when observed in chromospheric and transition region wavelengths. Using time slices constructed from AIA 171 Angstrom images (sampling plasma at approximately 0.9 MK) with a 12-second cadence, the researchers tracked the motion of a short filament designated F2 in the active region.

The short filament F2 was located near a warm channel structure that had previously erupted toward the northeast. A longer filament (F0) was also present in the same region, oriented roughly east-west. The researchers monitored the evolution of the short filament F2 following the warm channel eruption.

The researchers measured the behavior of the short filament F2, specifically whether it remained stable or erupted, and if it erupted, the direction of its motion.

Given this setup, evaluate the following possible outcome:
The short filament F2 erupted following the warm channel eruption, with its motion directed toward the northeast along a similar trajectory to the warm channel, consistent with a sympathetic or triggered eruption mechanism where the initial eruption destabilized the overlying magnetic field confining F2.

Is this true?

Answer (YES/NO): NO